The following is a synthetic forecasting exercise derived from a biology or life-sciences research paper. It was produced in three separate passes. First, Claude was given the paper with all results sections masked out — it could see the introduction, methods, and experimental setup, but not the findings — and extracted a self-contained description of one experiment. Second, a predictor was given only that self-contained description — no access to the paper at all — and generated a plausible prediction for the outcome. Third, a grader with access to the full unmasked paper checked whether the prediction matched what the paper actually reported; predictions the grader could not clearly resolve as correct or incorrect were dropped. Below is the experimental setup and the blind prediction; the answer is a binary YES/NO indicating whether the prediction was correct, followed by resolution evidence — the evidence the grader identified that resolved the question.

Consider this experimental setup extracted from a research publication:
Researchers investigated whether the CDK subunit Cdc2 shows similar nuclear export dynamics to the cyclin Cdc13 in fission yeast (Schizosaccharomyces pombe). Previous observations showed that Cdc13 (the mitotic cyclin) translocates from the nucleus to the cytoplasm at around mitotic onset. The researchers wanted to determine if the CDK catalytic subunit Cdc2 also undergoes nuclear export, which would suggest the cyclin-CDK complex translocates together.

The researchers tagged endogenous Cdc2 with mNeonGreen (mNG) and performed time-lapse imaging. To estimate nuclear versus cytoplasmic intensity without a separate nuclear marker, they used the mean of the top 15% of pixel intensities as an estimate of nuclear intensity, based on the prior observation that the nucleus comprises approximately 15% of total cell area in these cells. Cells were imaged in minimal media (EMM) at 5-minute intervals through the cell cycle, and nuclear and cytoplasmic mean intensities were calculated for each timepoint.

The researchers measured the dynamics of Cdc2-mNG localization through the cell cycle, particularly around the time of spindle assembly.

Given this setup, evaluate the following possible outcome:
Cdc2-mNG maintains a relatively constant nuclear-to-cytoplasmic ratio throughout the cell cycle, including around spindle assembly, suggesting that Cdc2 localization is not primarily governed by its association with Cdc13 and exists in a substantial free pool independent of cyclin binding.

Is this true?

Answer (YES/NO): NO